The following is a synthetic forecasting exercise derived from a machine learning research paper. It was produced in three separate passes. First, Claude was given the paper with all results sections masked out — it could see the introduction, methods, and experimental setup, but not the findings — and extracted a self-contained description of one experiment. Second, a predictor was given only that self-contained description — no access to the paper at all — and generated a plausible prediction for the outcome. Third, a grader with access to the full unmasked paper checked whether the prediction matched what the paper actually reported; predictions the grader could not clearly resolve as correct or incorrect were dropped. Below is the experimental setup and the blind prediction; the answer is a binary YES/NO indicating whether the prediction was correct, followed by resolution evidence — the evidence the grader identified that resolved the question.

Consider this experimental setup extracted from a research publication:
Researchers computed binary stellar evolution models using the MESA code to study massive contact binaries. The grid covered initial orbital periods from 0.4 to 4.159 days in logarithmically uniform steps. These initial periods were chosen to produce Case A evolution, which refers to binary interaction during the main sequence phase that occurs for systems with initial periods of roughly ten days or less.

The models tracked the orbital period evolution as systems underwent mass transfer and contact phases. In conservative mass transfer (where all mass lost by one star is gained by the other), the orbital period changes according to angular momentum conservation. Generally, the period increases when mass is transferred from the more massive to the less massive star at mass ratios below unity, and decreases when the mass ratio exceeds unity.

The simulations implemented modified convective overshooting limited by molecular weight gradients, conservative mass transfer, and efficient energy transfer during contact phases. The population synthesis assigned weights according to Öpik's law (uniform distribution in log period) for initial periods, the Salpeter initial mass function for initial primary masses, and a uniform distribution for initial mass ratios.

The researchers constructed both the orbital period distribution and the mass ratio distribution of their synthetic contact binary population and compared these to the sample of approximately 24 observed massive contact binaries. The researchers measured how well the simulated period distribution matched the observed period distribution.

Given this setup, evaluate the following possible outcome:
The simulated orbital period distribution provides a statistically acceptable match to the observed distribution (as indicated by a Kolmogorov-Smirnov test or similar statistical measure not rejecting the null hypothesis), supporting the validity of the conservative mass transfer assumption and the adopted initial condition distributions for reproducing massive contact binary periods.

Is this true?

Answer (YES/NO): NO